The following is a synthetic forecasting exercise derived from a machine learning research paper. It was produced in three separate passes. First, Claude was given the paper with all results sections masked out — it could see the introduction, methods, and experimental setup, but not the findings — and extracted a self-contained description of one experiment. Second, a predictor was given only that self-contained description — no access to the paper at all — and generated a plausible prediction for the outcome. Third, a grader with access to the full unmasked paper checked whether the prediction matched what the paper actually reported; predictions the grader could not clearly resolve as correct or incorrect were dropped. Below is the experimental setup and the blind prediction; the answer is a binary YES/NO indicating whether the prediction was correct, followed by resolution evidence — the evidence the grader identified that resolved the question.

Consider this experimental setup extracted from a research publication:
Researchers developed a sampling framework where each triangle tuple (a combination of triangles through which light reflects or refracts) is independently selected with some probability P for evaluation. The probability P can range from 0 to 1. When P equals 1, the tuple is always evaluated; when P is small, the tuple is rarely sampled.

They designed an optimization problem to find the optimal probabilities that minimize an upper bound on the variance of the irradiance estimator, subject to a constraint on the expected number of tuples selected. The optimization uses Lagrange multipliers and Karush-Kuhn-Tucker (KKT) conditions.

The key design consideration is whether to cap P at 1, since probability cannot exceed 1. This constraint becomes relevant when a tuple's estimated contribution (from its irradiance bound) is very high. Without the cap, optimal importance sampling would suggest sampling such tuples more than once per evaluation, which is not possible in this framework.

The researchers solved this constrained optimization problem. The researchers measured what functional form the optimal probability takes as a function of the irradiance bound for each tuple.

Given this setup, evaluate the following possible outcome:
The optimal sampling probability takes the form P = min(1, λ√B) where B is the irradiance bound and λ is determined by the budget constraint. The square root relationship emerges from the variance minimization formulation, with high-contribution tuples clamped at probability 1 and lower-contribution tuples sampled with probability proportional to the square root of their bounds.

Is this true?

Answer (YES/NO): NO